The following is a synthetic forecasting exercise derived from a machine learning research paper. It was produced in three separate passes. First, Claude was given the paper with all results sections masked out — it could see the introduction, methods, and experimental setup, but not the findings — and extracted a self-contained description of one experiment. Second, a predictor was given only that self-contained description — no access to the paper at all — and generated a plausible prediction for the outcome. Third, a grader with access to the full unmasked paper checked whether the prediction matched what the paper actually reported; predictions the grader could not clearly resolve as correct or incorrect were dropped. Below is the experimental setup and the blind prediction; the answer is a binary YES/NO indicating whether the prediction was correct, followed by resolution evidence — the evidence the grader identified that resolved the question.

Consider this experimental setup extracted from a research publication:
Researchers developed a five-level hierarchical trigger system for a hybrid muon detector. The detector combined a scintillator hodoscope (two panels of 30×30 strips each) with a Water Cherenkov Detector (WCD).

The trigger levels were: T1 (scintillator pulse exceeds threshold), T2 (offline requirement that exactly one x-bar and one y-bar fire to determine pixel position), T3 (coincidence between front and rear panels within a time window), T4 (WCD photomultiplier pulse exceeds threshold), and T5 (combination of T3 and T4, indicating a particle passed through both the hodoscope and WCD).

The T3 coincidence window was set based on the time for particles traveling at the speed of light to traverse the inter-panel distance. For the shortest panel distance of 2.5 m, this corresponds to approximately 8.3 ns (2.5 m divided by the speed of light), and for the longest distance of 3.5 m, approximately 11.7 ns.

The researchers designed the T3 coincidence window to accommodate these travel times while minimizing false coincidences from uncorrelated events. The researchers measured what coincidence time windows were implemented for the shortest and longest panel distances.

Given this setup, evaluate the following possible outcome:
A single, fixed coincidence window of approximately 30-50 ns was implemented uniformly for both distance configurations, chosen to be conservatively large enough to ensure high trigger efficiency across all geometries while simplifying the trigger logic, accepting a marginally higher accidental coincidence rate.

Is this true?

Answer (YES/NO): NO